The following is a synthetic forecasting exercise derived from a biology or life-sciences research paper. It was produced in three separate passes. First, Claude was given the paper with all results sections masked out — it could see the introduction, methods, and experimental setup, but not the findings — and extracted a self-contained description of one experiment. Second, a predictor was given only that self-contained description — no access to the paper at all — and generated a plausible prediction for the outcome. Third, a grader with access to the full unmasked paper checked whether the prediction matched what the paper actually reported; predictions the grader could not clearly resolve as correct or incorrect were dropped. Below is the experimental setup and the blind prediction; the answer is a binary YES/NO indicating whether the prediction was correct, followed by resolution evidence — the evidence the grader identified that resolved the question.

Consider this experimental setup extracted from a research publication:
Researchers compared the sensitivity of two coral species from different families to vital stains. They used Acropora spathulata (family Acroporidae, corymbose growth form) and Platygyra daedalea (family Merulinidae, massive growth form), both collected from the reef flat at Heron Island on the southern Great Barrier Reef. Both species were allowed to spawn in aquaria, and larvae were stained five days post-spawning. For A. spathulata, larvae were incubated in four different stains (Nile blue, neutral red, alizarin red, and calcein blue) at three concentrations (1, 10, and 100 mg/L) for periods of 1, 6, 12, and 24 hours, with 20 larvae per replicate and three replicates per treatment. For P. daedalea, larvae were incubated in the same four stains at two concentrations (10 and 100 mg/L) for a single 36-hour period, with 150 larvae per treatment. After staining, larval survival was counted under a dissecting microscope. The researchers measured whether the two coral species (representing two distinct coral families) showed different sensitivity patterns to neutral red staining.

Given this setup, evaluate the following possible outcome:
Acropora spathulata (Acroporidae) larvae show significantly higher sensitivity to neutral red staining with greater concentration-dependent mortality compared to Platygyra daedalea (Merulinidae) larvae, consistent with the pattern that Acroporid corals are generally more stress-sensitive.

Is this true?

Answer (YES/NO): YES